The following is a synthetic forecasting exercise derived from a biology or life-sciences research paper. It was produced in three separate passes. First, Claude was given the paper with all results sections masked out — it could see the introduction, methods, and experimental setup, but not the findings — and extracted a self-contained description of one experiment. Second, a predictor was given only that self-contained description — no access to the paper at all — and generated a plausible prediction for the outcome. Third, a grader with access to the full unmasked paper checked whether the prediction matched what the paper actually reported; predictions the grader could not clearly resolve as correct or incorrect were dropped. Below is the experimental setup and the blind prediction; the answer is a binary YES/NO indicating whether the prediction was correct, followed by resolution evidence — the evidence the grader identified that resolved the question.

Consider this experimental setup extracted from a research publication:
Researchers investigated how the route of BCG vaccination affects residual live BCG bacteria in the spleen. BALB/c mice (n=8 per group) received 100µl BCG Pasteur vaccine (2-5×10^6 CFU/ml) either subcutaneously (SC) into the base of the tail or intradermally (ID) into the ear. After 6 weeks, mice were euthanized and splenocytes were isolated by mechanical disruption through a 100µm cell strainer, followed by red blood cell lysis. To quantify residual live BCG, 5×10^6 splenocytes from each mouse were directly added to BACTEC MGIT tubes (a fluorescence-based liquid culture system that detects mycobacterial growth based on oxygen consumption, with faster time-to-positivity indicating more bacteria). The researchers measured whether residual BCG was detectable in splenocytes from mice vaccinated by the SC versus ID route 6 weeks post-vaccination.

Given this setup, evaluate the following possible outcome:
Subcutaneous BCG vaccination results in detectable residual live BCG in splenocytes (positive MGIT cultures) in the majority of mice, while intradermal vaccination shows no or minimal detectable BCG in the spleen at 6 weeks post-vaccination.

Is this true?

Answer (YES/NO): NO